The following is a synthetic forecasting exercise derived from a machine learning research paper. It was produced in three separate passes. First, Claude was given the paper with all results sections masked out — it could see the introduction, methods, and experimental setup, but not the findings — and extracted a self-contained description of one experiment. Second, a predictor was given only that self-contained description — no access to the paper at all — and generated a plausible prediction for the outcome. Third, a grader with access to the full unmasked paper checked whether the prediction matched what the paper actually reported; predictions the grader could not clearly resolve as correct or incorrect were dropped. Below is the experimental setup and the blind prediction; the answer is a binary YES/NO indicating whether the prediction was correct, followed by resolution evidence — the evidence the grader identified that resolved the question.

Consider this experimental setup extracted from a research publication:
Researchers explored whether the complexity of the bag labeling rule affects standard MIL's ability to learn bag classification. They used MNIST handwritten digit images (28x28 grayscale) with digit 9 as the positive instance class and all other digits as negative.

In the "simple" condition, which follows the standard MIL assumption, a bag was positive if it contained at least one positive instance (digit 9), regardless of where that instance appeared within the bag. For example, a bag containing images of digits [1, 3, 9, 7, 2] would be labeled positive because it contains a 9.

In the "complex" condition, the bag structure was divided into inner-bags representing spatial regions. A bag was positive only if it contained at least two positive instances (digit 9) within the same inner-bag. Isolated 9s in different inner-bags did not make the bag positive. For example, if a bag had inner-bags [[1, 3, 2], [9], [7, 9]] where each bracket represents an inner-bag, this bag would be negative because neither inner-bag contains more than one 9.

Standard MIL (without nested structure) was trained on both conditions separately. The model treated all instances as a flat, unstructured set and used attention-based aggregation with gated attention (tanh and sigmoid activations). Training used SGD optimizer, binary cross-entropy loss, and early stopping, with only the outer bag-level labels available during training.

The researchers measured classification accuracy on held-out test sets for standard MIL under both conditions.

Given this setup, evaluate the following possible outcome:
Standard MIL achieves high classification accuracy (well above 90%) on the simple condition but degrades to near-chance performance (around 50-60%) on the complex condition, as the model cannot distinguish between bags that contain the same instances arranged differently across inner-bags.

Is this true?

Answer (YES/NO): NO